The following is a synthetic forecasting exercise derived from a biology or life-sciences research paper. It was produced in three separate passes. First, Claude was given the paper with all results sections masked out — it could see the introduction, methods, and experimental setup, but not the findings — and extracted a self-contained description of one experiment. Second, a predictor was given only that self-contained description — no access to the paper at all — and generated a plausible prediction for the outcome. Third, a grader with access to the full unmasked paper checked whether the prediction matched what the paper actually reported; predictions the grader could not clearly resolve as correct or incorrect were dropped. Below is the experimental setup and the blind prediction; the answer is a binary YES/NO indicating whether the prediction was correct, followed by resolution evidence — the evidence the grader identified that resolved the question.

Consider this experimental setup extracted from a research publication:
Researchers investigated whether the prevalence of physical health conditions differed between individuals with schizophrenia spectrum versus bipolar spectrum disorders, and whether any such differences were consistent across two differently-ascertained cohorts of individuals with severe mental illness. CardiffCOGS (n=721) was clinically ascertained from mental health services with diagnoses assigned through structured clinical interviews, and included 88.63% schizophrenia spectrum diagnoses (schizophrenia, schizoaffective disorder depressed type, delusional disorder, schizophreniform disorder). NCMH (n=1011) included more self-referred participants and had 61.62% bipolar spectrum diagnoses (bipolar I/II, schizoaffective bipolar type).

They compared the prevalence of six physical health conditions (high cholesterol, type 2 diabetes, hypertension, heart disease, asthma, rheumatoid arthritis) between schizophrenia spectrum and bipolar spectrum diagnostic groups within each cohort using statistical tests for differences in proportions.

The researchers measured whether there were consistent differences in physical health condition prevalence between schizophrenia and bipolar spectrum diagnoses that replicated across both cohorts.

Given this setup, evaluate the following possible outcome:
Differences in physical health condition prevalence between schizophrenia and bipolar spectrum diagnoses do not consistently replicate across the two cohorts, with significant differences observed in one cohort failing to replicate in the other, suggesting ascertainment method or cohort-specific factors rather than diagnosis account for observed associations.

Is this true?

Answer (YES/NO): YES